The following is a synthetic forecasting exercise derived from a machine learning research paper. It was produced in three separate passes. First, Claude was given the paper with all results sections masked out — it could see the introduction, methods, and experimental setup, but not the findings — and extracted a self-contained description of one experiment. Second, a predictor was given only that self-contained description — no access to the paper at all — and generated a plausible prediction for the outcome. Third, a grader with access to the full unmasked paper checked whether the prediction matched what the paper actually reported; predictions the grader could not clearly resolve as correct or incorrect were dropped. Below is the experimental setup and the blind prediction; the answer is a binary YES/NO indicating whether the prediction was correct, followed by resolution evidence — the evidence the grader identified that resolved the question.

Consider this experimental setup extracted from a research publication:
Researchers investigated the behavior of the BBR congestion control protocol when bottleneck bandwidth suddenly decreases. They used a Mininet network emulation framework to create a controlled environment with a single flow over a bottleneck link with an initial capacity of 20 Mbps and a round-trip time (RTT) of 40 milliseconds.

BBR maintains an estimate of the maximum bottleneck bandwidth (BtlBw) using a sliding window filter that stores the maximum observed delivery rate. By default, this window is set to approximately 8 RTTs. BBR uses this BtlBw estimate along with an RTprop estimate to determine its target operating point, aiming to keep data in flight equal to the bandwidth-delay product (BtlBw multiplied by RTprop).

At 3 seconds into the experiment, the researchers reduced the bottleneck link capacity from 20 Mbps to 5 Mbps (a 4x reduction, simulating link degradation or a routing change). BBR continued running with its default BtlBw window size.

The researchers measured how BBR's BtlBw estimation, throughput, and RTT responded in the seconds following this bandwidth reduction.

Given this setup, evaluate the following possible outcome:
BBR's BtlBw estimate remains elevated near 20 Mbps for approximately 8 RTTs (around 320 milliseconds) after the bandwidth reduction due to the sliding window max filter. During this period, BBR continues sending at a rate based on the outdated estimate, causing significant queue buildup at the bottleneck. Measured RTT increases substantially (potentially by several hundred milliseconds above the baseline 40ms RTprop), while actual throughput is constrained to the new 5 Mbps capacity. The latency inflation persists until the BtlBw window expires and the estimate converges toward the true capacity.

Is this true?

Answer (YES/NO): NO